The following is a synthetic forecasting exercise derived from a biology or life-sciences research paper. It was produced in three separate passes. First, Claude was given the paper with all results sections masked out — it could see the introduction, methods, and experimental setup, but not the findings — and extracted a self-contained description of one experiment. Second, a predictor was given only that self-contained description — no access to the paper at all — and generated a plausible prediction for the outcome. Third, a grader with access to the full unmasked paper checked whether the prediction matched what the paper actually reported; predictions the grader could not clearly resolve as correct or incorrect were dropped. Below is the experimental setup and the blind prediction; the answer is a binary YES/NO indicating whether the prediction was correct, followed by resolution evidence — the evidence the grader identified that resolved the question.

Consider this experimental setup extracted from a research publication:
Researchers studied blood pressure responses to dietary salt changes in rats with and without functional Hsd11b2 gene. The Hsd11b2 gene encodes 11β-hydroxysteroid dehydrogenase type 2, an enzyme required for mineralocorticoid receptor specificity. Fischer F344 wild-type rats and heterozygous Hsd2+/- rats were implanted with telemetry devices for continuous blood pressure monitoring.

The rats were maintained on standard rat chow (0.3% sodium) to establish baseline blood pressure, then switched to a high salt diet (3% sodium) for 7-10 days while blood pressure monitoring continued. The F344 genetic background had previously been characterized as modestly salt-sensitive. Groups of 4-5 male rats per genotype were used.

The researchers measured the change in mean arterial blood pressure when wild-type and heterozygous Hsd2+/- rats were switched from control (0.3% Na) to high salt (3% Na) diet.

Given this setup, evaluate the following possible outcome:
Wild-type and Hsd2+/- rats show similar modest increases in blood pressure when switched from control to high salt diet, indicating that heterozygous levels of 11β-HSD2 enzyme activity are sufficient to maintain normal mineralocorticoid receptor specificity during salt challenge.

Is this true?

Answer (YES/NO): YES